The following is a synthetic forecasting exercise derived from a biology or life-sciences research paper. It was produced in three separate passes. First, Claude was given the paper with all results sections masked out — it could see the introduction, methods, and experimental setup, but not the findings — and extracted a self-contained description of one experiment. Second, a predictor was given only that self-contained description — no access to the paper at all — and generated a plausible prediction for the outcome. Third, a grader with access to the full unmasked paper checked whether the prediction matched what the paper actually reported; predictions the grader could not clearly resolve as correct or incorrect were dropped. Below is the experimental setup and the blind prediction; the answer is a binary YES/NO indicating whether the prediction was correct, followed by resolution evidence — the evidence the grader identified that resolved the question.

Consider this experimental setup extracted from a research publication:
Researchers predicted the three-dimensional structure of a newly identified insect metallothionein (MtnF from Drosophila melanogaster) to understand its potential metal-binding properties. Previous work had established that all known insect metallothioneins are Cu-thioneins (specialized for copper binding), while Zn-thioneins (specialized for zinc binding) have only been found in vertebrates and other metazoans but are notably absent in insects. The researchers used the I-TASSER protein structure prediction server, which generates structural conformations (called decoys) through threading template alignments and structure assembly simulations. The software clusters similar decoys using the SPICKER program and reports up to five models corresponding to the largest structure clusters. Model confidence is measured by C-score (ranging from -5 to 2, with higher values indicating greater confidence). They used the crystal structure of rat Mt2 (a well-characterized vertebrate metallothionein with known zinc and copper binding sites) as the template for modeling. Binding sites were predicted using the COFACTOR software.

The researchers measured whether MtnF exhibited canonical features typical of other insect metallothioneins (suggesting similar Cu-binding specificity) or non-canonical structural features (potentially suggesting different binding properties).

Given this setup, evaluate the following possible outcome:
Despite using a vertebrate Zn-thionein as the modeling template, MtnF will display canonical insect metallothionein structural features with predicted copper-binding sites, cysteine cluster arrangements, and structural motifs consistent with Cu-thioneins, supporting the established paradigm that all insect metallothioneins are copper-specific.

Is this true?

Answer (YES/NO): NO